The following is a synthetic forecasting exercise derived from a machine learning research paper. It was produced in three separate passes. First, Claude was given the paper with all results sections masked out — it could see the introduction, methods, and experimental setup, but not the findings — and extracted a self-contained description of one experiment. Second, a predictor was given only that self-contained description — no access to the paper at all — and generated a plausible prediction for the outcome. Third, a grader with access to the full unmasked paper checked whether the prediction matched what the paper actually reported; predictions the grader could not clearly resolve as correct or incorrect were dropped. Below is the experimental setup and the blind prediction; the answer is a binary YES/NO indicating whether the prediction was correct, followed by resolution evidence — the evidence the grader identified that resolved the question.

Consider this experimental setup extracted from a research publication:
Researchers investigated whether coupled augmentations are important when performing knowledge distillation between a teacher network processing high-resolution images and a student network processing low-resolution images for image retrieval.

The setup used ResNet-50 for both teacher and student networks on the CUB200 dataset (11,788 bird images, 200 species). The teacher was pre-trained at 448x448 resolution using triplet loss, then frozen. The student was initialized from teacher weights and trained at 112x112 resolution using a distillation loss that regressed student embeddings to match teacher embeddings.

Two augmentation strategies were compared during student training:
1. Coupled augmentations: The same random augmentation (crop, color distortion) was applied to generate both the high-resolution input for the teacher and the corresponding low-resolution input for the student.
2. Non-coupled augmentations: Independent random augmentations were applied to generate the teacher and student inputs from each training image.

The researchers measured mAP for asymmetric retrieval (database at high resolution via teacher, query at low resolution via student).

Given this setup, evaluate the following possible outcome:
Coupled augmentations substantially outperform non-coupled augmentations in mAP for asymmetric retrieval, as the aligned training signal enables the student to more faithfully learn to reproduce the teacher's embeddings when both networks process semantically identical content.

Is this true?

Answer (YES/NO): YES